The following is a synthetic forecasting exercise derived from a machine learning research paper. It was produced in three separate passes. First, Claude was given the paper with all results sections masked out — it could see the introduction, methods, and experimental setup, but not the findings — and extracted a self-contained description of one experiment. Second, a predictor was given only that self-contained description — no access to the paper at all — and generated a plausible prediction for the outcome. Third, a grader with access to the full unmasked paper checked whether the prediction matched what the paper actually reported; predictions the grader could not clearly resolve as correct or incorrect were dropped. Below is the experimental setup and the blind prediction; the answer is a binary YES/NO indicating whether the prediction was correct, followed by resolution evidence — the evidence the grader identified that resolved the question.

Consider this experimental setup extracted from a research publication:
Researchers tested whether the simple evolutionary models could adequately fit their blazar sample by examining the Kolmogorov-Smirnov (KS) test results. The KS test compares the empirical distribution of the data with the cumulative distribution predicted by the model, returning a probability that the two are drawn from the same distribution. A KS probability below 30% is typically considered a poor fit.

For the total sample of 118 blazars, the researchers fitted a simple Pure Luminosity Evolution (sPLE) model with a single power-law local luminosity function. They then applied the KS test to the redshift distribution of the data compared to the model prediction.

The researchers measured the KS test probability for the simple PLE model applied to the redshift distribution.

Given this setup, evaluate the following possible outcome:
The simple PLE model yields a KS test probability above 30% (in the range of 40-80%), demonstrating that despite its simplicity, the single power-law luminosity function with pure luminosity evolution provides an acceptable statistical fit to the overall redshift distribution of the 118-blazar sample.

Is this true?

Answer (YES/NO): NO